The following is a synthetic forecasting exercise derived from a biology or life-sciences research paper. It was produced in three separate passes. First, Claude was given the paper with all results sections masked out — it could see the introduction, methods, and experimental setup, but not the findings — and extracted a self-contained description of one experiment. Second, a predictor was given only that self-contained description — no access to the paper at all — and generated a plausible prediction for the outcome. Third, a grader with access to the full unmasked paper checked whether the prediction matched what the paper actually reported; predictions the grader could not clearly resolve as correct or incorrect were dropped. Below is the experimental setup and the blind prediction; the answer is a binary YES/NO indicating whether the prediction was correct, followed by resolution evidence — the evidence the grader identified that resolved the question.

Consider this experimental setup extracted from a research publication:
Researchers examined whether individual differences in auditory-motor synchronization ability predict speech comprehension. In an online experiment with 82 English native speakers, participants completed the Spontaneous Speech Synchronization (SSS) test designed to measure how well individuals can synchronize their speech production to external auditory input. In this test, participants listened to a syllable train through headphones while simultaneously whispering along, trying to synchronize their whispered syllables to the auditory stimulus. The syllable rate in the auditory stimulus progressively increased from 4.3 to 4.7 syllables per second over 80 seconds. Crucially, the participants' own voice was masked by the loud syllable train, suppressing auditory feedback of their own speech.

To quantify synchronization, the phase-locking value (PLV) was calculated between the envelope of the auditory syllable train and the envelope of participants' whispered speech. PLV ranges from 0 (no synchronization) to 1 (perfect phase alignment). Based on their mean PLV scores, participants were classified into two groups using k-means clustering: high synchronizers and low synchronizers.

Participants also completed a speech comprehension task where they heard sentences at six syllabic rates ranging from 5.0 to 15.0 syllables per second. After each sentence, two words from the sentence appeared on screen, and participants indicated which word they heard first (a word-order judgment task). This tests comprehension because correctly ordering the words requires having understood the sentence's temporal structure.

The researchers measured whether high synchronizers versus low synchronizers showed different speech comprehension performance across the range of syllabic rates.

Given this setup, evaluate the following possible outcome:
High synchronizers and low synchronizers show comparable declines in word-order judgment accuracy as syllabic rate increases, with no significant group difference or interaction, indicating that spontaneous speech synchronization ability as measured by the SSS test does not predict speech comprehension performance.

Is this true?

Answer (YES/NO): NO